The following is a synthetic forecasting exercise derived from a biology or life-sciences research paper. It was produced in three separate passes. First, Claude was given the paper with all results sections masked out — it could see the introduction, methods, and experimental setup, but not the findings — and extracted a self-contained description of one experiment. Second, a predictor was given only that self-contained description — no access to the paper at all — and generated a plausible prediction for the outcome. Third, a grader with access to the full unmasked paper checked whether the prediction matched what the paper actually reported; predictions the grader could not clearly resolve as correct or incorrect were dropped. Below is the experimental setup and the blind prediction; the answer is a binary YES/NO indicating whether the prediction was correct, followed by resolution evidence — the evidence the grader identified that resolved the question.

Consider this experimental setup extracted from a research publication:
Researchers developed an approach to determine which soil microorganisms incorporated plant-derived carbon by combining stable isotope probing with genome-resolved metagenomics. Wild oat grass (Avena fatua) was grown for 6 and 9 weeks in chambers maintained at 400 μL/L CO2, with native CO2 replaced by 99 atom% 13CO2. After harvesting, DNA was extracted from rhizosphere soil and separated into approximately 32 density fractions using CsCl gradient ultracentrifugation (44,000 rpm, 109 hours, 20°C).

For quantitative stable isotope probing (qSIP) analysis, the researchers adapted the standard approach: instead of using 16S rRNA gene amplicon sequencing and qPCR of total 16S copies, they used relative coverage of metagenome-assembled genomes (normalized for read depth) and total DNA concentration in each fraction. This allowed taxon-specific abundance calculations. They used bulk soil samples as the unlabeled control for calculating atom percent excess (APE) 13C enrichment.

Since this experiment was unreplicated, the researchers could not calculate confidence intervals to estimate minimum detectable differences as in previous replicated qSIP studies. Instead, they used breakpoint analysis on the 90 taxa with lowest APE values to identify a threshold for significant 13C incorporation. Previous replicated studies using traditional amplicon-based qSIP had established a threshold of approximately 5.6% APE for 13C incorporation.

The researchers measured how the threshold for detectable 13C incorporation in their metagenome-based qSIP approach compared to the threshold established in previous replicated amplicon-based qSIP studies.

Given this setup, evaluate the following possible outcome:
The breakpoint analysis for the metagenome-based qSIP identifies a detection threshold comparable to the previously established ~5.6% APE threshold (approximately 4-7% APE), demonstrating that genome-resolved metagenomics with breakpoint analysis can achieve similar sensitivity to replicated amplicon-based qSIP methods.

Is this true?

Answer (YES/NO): NO